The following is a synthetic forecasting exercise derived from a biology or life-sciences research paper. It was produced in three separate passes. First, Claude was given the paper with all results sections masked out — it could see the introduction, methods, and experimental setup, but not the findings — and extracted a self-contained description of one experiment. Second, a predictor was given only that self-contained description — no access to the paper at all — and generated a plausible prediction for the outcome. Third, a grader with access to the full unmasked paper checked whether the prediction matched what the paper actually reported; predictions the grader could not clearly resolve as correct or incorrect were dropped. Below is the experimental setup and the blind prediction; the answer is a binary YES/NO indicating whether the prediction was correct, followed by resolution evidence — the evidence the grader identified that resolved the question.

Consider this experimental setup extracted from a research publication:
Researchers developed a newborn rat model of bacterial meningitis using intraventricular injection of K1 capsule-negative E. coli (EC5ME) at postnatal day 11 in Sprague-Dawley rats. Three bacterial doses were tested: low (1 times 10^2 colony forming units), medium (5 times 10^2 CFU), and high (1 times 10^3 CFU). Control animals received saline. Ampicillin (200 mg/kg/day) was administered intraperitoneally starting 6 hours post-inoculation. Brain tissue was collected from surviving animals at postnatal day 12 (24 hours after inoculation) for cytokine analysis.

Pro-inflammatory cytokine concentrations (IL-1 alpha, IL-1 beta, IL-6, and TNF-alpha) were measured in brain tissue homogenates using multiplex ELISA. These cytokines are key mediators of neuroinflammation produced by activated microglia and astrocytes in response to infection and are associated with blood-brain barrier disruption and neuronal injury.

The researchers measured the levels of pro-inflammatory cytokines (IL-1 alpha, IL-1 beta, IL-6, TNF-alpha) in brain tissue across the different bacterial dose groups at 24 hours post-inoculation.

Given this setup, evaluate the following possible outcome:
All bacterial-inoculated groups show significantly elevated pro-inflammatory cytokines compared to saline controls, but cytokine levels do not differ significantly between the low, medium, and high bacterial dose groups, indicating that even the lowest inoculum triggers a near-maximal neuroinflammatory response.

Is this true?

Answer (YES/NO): NO